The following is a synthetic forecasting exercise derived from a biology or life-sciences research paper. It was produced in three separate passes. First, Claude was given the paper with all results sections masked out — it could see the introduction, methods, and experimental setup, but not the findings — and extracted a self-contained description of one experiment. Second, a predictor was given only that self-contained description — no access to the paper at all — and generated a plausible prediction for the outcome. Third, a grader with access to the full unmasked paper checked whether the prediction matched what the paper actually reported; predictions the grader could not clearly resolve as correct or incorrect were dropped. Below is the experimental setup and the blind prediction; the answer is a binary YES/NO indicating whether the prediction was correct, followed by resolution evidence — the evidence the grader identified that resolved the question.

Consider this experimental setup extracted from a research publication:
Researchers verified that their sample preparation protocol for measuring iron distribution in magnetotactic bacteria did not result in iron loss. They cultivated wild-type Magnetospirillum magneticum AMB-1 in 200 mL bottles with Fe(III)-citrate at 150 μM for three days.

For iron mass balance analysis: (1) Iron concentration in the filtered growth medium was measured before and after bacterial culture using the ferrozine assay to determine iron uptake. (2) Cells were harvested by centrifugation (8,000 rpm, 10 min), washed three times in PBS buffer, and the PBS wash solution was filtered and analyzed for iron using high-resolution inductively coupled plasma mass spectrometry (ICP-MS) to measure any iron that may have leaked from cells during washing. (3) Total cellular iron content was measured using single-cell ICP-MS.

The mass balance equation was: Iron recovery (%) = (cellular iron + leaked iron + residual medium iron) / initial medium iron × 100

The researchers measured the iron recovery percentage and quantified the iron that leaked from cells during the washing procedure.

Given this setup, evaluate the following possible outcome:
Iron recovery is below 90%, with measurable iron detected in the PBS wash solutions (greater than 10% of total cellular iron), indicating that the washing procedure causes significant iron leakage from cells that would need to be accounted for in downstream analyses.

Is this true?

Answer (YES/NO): NO